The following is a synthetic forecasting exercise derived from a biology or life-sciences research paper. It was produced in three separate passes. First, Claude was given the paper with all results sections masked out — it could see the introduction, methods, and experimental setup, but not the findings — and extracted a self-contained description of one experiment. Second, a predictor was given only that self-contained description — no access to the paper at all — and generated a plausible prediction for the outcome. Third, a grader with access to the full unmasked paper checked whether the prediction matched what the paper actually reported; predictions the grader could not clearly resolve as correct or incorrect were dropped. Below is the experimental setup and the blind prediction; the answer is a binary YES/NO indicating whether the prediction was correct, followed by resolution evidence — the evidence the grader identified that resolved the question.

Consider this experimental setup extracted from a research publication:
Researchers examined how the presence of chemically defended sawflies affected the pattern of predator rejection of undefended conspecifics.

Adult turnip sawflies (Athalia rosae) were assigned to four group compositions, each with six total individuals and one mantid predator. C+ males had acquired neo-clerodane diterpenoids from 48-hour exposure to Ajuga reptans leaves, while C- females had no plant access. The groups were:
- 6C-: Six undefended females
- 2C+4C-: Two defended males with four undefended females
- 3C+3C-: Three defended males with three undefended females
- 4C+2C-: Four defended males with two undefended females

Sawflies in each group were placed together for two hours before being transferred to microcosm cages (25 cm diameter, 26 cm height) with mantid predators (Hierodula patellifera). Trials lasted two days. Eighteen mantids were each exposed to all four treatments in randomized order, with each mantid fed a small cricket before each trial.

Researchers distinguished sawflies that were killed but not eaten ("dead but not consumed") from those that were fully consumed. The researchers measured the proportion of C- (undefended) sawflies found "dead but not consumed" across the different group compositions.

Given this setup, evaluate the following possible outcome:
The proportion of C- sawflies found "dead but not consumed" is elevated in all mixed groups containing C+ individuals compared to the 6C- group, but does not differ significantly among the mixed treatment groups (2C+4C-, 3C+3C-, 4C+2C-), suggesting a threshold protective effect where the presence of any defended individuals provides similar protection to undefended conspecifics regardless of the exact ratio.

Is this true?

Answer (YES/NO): NO